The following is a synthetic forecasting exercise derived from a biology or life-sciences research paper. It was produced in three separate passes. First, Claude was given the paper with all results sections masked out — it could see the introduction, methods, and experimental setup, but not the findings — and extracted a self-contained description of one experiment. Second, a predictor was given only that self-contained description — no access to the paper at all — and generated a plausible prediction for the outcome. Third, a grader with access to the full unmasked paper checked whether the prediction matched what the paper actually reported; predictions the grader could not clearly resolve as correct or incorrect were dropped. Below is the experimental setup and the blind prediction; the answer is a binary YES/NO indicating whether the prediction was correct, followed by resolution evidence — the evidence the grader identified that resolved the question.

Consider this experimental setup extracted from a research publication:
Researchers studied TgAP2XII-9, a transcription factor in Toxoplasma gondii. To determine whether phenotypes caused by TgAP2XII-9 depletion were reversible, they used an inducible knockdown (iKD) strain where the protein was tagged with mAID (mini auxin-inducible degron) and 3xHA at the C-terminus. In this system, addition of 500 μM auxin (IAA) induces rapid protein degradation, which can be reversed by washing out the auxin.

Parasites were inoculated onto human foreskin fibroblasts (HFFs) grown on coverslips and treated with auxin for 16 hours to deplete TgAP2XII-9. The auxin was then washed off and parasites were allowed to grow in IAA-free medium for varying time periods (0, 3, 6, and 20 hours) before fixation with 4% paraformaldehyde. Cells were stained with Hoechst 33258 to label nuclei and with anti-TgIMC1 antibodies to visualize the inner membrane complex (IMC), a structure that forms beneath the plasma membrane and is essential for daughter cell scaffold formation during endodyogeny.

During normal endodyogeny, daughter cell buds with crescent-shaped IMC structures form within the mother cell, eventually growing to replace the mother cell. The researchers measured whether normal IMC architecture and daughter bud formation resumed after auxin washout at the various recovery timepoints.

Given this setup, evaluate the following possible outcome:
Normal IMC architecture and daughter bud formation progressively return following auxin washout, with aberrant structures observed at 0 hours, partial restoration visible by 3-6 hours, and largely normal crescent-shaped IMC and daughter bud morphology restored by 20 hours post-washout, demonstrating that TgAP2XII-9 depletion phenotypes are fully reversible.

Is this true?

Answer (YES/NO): NO